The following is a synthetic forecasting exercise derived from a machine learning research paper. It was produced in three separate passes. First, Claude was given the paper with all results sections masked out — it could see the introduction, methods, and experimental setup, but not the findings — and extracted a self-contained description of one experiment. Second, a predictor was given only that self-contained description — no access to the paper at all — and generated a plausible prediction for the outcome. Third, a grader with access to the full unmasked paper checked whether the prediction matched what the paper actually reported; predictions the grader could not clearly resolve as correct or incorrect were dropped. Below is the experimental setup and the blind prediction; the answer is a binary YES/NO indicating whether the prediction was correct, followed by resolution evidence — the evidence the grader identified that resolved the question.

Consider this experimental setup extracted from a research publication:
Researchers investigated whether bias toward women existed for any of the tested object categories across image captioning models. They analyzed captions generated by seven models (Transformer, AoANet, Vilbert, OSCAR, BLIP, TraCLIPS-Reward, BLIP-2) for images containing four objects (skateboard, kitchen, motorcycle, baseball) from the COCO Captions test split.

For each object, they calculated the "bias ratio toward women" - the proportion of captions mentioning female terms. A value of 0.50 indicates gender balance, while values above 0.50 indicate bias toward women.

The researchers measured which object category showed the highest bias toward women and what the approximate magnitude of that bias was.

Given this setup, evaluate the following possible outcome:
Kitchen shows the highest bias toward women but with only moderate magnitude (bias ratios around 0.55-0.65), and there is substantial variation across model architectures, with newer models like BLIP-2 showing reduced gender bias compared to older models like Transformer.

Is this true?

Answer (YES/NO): NO